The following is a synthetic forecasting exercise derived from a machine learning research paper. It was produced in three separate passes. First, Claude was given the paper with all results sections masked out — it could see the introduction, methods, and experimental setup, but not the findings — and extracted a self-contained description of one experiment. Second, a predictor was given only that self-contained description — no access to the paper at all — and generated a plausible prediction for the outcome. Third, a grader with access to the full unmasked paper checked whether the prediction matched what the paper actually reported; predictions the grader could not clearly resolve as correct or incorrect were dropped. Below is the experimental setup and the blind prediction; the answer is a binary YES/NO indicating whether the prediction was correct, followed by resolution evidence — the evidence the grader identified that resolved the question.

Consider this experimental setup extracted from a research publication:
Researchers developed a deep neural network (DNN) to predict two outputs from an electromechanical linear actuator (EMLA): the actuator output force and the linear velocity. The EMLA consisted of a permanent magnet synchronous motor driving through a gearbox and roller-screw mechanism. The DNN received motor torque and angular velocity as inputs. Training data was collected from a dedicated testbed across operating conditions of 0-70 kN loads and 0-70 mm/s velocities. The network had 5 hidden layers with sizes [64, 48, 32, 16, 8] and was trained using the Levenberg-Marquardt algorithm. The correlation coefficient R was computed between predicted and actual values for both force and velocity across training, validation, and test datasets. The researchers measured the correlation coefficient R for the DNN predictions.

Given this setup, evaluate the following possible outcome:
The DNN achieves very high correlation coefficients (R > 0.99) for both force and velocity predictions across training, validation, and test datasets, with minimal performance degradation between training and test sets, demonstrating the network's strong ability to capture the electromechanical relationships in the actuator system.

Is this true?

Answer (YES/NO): YES